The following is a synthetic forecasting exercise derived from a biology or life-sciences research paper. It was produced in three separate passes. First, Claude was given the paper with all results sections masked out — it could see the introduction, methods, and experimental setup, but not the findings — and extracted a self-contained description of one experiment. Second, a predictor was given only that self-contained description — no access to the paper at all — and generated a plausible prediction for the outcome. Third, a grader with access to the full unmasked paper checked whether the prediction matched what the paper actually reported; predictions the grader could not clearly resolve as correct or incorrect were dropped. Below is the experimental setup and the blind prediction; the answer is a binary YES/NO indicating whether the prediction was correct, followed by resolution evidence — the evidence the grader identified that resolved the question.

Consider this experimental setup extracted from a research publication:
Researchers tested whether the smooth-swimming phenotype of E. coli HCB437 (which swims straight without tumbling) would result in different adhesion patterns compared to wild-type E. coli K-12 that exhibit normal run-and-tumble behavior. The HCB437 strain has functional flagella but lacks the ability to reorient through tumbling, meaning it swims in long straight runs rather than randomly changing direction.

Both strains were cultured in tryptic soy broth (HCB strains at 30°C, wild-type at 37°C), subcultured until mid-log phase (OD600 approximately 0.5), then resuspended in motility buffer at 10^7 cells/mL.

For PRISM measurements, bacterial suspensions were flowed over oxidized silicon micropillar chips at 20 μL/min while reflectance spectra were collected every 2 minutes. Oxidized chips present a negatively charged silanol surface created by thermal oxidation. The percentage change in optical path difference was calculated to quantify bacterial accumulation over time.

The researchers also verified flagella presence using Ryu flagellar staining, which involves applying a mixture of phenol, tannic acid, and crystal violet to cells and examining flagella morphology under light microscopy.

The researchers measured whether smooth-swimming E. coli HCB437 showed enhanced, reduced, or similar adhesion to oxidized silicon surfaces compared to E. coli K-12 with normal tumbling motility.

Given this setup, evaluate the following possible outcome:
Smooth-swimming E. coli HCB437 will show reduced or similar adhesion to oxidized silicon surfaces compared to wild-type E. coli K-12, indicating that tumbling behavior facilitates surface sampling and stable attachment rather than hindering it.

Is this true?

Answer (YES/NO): NO